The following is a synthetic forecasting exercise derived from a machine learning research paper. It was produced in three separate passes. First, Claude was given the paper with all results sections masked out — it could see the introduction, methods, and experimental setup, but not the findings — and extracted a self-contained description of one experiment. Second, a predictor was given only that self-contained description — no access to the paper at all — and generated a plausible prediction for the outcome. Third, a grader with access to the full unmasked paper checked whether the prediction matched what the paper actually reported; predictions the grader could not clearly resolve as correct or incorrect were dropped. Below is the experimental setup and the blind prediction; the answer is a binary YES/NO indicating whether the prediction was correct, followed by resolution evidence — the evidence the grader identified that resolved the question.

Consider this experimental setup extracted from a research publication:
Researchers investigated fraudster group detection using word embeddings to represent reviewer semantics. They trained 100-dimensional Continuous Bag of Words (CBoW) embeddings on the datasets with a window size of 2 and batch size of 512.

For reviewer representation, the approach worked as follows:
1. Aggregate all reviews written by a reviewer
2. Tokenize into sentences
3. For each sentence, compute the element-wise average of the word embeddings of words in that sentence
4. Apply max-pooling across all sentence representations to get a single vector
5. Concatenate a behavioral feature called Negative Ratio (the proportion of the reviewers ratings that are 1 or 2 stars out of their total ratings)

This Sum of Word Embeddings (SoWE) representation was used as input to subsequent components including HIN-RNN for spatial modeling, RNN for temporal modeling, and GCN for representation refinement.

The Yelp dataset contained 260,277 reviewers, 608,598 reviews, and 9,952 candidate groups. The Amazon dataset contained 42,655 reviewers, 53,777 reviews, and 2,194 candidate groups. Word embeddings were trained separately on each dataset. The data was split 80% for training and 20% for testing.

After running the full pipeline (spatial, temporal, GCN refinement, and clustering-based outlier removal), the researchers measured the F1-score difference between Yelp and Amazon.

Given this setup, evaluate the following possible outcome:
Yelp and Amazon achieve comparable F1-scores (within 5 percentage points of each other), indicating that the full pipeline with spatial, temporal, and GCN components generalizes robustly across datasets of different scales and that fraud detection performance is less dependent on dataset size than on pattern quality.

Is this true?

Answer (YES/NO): YES